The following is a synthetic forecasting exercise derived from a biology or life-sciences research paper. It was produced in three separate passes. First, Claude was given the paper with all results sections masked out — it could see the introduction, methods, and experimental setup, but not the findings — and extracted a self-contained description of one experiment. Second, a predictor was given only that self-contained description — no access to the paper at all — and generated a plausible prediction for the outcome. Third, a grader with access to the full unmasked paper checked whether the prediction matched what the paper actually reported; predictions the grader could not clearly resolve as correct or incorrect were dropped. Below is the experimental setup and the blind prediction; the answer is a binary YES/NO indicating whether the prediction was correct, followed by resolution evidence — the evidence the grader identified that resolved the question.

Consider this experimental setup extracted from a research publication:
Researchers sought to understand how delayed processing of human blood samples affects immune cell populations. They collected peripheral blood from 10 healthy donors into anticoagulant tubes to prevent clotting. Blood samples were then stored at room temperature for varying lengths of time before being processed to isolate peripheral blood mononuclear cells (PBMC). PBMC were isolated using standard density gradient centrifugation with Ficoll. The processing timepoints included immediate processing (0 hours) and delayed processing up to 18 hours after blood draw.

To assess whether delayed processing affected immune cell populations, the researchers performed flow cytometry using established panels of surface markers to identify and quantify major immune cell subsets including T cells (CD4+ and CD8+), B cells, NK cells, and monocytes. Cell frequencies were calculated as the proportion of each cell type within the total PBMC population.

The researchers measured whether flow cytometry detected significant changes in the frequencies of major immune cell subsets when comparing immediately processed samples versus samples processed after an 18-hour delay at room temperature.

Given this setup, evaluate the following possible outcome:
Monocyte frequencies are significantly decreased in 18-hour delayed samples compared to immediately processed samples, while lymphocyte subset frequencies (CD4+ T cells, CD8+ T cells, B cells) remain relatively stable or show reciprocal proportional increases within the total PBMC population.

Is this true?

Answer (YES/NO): NO